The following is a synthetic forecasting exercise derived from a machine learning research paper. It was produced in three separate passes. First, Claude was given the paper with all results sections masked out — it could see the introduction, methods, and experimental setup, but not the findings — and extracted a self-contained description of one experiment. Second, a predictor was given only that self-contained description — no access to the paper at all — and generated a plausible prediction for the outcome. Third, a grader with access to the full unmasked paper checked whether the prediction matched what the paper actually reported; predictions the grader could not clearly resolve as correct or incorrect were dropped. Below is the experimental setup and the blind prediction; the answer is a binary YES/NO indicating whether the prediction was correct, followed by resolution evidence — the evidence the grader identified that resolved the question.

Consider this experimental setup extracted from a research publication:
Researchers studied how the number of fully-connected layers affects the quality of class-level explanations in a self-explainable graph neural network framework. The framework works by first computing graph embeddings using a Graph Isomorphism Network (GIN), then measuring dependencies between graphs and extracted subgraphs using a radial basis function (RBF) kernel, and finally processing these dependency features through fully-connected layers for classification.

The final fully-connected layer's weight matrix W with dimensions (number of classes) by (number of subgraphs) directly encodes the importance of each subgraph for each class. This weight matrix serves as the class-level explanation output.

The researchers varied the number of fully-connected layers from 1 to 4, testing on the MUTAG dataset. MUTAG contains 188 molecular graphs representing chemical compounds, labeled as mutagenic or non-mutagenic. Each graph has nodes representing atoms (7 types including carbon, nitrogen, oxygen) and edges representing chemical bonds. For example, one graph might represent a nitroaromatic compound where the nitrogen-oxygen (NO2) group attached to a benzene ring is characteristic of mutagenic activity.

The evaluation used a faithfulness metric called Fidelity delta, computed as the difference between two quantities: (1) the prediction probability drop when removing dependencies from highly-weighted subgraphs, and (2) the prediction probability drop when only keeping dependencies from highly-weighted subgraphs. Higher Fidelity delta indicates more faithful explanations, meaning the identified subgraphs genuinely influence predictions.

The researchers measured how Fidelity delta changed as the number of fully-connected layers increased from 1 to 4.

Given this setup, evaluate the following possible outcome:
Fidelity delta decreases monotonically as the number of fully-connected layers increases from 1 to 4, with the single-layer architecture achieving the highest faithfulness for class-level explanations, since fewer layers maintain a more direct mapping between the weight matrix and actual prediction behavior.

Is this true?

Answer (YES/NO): NO